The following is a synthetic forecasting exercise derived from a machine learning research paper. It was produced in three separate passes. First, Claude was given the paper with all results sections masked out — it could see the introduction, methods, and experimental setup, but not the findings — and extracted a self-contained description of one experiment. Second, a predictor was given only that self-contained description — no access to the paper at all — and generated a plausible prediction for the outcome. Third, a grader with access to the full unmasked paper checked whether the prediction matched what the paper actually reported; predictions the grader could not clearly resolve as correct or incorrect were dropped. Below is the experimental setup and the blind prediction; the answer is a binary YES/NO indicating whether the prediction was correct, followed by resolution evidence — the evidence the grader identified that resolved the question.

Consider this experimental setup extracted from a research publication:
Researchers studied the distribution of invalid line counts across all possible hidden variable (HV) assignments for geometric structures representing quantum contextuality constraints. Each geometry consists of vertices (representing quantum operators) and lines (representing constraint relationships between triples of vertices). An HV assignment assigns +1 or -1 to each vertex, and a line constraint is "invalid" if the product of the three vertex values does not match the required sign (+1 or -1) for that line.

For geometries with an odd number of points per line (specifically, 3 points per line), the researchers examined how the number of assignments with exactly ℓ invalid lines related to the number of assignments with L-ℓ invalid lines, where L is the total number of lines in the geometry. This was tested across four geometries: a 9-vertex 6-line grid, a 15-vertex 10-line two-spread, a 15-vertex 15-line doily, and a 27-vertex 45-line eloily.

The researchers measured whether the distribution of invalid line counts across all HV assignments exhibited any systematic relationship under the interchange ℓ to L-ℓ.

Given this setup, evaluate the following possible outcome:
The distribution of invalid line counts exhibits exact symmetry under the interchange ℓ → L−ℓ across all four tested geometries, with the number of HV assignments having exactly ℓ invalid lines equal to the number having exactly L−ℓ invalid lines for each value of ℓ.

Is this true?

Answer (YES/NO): YES